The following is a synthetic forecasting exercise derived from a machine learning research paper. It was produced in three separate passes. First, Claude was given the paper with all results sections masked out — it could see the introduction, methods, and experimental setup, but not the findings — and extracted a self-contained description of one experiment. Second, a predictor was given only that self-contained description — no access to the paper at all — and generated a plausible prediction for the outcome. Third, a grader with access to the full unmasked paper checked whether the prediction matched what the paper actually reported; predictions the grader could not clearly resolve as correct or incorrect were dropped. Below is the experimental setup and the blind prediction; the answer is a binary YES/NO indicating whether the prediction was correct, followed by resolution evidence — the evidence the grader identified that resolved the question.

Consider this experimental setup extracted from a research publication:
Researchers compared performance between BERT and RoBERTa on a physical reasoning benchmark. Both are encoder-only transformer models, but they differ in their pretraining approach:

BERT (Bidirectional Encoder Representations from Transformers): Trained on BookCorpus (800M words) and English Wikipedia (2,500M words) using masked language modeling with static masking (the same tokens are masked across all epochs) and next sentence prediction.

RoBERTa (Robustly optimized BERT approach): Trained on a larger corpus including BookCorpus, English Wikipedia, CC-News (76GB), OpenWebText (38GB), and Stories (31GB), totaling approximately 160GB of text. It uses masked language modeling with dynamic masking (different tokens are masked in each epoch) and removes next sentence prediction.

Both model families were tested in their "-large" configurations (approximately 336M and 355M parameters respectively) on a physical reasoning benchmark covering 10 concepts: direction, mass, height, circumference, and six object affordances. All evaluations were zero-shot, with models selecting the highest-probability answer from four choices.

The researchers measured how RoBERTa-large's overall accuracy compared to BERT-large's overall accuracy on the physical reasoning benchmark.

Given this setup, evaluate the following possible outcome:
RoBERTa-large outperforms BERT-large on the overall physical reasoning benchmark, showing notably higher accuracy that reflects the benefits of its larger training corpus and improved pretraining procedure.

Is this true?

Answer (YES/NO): NO